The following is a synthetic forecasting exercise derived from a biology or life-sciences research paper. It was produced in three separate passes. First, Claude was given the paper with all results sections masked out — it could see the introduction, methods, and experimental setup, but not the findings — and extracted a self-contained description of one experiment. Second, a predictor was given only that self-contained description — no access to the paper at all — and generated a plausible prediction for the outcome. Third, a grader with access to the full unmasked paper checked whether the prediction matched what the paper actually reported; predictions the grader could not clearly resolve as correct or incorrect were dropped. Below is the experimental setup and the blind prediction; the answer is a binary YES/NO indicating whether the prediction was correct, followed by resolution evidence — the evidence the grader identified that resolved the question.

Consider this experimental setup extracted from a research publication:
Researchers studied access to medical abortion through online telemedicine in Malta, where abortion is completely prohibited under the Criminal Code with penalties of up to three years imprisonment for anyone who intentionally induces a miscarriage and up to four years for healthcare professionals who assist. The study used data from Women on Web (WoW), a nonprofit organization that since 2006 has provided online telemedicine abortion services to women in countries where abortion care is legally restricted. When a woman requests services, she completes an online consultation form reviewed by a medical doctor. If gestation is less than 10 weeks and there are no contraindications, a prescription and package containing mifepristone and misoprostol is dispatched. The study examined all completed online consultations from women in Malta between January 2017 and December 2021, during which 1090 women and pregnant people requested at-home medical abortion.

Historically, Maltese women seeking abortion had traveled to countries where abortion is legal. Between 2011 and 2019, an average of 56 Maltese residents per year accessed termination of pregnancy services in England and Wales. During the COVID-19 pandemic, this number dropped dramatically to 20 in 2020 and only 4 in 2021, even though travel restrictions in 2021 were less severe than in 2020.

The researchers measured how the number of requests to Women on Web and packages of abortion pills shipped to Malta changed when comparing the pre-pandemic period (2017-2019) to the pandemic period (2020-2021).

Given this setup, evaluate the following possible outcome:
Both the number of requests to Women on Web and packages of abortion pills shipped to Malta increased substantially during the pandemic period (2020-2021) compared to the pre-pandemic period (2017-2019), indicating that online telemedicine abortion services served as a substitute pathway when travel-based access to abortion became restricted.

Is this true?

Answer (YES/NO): YES